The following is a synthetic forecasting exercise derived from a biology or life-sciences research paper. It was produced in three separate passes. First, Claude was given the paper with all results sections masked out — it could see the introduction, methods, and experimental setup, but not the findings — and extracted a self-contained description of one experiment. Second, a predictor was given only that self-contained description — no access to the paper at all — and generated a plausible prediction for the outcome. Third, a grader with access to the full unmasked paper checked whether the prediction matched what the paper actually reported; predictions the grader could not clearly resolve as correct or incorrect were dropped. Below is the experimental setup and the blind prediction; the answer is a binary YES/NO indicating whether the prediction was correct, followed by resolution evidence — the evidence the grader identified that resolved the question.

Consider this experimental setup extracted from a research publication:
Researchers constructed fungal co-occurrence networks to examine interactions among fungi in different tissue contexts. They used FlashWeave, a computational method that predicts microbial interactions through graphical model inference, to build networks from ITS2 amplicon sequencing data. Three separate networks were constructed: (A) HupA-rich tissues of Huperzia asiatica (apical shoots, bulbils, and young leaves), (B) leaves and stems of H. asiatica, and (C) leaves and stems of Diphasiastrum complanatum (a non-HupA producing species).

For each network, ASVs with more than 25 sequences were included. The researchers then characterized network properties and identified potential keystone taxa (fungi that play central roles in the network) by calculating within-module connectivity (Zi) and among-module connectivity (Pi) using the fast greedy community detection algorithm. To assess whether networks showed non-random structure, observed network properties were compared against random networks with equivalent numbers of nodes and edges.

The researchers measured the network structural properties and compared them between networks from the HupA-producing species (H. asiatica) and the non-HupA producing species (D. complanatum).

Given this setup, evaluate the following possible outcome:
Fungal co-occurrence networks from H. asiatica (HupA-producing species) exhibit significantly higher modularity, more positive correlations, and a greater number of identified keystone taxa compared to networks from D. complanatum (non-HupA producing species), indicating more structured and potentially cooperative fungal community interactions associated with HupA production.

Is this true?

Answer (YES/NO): NO